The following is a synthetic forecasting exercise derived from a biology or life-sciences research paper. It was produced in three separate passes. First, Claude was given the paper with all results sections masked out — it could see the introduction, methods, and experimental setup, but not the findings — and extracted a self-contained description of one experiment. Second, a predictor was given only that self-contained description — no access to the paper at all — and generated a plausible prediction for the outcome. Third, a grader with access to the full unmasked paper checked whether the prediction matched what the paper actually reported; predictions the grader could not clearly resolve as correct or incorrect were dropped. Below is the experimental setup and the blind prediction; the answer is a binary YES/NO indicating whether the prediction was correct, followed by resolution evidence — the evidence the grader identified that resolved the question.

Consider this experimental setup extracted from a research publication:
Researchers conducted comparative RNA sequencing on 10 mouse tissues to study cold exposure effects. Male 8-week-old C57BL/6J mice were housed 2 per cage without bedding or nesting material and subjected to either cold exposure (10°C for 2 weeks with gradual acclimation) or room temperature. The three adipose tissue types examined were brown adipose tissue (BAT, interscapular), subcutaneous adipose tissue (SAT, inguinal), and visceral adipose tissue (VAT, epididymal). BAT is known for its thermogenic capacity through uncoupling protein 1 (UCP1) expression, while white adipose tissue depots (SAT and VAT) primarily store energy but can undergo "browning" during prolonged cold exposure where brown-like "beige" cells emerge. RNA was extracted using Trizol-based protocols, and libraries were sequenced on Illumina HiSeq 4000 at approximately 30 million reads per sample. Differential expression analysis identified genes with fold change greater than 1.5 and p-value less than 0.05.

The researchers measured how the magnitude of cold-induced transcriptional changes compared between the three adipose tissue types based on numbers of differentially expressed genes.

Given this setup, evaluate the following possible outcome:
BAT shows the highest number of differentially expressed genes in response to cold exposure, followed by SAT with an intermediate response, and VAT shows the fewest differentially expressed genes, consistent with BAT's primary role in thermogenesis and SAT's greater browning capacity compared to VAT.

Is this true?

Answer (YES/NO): NO